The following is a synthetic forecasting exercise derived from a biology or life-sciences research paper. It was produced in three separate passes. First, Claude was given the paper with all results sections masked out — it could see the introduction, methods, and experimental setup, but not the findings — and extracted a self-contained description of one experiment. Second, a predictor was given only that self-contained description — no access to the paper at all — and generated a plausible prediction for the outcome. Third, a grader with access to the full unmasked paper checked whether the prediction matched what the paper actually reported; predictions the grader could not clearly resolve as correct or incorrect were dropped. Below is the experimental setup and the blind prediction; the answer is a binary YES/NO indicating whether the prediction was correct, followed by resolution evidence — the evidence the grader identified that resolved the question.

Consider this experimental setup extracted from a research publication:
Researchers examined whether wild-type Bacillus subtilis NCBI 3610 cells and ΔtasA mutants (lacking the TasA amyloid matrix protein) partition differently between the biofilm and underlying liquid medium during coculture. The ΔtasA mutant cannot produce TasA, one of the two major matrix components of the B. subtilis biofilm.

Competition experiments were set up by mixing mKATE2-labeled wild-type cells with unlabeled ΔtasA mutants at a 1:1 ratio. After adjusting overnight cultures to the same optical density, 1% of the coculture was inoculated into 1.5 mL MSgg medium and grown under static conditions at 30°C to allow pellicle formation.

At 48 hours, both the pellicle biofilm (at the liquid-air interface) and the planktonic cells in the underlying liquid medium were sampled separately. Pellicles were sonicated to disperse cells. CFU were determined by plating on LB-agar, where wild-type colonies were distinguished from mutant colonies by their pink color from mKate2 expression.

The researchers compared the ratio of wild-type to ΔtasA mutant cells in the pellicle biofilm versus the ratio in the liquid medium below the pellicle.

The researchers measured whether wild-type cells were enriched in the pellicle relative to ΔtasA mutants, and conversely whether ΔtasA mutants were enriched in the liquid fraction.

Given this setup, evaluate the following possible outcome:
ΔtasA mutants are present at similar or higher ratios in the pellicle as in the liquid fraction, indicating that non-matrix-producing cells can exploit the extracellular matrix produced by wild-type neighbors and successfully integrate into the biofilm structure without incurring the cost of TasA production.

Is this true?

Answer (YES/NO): NO